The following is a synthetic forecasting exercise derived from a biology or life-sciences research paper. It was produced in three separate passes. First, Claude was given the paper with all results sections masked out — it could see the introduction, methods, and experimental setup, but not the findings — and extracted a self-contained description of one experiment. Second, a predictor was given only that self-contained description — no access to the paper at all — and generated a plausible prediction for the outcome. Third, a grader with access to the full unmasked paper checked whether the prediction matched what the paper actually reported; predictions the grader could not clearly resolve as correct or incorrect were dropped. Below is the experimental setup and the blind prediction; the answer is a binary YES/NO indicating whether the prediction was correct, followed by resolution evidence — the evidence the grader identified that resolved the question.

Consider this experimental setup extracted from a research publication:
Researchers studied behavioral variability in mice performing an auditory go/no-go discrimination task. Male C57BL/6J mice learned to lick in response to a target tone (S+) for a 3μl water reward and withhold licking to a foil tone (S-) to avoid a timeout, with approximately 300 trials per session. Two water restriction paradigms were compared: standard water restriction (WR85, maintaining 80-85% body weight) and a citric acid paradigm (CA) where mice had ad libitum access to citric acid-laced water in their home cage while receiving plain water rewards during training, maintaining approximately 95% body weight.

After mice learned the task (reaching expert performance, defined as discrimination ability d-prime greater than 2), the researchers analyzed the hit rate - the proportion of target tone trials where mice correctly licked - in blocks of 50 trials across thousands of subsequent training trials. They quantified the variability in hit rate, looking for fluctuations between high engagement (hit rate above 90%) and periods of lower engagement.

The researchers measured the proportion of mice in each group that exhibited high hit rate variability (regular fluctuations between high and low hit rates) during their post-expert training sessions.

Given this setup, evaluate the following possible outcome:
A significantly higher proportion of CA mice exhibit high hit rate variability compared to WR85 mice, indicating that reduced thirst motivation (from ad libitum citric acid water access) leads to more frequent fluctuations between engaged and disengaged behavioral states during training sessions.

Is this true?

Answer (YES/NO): YES